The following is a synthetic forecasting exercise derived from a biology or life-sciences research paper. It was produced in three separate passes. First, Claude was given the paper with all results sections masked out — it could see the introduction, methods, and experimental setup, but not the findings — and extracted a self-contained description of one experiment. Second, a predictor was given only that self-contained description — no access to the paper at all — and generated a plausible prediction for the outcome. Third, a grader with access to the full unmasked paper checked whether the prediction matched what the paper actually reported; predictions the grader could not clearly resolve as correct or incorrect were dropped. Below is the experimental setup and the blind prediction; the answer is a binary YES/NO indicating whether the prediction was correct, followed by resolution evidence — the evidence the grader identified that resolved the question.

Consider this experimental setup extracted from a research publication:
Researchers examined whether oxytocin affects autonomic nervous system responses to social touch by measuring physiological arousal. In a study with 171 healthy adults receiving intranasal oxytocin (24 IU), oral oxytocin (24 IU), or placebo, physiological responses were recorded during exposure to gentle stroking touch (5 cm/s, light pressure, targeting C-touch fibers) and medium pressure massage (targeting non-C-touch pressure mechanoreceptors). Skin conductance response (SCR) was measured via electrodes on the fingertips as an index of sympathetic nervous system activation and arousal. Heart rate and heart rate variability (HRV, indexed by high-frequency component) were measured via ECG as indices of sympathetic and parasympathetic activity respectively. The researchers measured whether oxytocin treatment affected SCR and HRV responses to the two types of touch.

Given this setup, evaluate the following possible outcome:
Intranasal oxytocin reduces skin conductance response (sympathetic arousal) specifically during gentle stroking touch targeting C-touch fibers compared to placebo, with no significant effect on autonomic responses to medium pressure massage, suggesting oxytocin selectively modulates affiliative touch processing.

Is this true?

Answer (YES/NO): NO